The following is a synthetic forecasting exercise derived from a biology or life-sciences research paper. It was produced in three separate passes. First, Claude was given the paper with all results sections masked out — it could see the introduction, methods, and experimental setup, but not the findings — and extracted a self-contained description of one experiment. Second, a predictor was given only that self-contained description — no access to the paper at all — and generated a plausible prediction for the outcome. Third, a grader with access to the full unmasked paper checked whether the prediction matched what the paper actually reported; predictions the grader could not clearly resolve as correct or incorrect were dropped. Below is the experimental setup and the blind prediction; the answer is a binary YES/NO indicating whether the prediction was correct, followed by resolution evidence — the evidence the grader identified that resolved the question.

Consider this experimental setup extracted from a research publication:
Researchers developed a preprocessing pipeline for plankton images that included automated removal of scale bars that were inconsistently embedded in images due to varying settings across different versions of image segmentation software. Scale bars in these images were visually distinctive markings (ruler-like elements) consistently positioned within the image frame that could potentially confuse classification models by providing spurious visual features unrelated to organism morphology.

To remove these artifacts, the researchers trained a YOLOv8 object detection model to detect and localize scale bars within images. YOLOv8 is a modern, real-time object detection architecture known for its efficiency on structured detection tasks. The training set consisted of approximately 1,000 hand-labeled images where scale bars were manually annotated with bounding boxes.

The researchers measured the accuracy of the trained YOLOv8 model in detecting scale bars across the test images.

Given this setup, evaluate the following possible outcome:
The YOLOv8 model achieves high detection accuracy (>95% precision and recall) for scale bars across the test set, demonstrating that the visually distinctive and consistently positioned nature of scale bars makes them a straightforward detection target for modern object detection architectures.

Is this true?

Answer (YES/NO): NO